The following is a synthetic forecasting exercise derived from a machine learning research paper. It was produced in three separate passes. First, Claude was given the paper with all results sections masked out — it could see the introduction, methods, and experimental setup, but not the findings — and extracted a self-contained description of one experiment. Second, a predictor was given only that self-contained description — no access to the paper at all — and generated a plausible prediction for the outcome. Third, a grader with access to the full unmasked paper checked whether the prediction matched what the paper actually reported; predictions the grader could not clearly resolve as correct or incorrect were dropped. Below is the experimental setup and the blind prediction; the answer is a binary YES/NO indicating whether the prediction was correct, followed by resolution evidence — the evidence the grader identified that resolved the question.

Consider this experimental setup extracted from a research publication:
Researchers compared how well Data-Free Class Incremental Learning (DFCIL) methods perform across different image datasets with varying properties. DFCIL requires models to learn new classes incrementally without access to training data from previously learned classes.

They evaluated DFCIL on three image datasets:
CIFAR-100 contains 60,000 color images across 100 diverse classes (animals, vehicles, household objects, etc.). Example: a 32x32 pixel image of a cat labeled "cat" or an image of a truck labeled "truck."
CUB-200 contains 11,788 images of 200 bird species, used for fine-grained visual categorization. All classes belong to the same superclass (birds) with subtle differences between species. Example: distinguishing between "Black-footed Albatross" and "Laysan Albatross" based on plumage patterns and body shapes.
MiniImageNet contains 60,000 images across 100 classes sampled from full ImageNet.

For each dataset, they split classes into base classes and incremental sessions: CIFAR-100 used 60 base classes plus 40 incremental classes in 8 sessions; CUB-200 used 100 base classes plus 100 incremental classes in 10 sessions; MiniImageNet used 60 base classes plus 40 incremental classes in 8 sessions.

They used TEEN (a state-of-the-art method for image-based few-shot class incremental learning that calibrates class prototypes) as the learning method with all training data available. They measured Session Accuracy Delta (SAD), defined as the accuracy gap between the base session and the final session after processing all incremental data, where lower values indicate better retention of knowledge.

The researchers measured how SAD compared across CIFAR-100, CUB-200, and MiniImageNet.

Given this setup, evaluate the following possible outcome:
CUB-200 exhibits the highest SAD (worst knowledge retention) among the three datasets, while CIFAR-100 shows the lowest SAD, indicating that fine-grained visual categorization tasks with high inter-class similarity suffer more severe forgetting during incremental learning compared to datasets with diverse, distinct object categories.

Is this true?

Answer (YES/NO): NO